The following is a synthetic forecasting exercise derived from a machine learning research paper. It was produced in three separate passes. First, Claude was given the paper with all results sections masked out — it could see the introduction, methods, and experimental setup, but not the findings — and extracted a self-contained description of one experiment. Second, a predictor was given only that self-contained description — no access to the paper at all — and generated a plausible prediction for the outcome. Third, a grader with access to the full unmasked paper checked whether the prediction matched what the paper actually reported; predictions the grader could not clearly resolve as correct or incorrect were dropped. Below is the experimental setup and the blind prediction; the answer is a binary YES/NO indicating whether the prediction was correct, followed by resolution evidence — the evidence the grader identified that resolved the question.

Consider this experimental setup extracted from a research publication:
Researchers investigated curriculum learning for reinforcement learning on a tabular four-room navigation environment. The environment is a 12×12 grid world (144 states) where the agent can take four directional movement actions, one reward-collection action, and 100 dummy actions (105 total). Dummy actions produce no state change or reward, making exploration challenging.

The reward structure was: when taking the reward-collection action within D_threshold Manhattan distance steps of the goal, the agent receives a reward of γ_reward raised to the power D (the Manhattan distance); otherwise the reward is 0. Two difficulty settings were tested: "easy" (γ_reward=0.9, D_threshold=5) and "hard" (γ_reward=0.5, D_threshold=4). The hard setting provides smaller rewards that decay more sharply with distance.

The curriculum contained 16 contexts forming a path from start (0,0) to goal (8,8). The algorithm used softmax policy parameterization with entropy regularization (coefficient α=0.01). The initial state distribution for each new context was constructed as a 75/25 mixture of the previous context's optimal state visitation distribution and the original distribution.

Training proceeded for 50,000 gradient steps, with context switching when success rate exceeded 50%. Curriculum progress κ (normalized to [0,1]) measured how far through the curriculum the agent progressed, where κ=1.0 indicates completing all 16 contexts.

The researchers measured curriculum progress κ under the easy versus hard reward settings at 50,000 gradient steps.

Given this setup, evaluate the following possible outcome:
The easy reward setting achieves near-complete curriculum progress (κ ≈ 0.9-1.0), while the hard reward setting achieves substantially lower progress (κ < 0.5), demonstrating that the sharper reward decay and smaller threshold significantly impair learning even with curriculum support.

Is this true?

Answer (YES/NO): NO